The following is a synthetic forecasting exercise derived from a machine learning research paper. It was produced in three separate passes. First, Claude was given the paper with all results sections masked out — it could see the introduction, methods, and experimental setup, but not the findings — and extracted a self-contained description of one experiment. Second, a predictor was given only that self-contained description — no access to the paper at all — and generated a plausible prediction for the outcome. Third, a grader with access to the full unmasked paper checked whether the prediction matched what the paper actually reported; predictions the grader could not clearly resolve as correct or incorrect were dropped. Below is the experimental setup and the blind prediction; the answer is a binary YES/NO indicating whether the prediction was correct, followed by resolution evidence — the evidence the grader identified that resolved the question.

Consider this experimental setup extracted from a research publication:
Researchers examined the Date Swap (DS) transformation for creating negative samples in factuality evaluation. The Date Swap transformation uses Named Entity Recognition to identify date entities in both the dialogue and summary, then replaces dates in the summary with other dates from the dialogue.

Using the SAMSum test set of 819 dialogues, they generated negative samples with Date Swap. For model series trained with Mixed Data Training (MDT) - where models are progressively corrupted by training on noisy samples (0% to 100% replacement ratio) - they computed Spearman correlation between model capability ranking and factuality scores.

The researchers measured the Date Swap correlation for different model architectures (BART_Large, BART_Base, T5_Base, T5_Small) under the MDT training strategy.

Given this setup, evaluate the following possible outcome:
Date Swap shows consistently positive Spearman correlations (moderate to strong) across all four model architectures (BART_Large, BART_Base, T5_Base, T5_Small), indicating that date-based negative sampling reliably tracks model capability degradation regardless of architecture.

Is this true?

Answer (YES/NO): NO